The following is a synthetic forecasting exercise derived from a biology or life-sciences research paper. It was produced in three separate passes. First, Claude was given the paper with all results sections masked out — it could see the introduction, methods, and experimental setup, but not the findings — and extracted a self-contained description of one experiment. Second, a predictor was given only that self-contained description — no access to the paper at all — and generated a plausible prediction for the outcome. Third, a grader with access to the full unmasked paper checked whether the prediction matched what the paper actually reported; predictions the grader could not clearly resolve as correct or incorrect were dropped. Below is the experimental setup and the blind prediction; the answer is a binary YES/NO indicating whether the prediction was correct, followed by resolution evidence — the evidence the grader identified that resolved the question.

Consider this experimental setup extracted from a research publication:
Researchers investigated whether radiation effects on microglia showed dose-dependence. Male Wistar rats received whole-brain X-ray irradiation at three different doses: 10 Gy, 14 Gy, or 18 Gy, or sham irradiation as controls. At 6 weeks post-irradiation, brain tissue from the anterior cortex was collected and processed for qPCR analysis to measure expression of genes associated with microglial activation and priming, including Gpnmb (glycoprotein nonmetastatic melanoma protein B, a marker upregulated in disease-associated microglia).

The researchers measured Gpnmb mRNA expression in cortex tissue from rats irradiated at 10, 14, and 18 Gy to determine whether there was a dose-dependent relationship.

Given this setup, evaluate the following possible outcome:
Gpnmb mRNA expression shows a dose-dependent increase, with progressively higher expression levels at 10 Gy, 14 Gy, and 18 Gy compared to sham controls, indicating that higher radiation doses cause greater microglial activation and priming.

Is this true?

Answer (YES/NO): YES